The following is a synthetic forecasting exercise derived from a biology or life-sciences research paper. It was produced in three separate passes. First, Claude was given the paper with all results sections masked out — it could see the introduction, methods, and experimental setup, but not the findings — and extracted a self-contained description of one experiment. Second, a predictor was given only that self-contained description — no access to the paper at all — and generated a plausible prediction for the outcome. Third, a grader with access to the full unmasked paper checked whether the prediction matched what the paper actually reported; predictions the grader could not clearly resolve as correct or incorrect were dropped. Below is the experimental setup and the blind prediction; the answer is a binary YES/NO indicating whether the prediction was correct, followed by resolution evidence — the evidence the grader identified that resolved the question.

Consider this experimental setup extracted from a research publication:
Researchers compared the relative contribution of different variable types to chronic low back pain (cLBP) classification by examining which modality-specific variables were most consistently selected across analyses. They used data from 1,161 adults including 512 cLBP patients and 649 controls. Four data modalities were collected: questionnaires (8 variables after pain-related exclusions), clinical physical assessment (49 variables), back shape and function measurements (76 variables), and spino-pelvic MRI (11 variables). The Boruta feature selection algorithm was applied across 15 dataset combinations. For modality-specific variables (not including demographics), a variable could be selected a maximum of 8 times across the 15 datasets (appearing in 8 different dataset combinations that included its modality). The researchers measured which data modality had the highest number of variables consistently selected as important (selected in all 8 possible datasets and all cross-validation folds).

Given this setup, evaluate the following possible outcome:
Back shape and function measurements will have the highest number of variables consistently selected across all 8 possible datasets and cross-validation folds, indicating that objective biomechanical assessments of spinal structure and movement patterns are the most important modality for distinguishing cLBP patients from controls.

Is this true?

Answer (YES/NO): NO